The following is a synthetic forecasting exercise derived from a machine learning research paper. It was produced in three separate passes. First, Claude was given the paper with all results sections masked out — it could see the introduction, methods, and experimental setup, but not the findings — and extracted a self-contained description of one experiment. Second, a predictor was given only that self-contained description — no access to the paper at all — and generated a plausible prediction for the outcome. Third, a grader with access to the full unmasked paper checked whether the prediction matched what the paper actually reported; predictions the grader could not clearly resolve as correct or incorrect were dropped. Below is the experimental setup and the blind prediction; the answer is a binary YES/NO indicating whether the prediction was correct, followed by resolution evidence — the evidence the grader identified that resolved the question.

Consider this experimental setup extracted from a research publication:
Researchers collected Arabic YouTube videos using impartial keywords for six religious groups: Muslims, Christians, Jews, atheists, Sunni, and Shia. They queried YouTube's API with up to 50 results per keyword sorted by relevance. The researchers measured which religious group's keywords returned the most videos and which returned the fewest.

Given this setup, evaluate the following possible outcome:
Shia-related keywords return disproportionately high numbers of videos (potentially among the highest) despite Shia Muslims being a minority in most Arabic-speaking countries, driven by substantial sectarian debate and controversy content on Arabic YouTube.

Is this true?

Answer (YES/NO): NO